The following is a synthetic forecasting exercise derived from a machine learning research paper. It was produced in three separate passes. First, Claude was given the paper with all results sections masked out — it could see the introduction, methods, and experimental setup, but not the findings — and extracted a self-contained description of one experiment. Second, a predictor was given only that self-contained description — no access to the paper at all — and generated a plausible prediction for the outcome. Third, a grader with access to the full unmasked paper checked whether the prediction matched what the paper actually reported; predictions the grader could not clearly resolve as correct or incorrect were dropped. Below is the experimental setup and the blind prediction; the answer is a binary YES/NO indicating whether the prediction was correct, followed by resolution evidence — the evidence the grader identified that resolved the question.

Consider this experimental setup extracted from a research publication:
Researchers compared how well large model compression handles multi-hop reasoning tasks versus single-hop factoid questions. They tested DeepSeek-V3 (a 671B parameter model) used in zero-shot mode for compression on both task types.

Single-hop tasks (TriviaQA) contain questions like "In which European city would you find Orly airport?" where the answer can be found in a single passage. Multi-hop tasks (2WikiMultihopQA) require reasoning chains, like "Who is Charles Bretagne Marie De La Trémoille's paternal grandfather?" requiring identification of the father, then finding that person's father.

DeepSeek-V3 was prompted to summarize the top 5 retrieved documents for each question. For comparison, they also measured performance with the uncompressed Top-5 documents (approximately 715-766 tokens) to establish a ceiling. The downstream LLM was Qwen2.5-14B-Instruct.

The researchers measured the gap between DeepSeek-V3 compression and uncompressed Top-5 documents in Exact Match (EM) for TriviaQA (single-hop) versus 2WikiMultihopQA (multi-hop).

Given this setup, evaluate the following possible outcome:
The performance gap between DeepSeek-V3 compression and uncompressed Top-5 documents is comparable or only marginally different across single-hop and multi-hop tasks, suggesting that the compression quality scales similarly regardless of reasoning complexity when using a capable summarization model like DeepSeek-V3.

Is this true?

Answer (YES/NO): NO